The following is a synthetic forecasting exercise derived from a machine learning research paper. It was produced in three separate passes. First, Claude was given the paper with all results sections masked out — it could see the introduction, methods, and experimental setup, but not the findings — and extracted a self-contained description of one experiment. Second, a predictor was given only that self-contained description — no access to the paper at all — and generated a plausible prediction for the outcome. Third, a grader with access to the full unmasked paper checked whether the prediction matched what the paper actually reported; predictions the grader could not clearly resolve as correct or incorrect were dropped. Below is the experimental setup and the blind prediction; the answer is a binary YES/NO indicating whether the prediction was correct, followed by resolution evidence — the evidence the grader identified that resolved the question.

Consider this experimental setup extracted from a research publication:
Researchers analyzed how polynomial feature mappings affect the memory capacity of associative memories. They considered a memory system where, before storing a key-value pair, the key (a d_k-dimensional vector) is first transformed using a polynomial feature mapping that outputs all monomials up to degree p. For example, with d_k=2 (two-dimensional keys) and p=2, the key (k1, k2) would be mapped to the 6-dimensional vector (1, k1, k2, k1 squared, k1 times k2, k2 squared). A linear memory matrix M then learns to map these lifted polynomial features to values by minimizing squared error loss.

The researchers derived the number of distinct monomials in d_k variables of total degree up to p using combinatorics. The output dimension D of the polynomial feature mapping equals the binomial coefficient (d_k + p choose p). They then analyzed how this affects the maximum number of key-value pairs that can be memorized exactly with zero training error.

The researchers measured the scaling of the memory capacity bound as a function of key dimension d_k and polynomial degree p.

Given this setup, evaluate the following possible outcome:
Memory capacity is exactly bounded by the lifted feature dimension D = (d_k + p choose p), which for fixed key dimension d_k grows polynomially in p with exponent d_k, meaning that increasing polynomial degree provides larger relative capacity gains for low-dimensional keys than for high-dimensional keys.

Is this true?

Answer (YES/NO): NO